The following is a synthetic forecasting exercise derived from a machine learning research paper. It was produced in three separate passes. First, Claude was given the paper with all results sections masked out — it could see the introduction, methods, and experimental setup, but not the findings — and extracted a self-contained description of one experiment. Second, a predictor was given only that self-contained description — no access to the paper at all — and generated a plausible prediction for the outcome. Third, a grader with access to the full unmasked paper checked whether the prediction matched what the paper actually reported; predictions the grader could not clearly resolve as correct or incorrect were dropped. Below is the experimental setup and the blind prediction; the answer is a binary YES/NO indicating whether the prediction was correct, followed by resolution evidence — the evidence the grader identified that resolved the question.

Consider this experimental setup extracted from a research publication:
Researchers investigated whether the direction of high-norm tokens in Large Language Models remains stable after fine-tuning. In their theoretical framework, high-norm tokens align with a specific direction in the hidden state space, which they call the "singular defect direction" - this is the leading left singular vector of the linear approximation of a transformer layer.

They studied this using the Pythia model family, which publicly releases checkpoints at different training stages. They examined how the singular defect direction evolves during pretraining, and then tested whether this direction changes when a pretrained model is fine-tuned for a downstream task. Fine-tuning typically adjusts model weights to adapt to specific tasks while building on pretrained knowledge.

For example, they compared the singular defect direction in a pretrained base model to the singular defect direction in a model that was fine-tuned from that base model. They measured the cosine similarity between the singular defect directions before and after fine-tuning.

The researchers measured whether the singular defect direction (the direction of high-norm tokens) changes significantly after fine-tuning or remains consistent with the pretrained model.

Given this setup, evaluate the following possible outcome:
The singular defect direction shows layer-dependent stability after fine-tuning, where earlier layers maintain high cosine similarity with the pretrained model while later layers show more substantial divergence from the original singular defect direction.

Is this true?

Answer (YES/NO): NO